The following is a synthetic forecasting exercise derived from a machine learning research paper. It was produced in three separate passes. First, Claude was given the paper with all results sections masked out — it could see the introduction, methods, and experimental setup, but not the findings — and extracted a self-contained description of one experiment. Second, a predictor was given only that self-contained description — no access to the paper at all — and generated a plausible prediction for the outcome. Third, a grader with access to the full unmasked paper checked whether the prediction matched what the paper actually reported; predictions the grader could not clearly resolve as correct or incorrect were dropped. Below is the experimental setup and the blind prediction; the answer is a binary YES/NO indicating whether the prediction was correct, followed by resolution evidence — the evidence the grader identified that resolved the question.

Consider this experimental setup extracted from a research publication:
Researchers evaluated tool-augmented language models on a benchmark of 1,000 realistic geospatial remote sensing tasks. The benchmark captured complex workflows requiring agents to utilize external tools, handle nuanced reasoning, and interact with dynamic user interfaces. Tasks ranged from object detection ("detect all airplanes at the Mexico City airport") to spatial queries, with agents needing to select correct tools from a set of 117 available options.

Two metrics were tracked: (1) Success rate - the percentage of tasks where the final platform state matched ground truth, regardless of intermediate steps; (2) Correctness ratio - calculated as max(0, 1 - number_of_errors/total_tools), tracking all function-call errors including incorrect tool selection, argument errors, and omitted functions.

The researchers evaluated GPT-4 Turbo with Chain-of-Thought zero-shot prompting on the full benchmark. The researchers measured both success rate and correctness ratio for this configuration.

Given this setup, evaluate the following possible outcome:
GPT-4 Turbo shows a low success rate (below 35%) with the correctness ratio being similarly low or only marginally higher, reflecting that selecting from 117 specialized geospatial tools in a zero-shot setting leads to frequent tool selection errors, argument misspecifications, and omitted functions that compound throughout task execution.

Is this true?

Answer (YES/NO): NO